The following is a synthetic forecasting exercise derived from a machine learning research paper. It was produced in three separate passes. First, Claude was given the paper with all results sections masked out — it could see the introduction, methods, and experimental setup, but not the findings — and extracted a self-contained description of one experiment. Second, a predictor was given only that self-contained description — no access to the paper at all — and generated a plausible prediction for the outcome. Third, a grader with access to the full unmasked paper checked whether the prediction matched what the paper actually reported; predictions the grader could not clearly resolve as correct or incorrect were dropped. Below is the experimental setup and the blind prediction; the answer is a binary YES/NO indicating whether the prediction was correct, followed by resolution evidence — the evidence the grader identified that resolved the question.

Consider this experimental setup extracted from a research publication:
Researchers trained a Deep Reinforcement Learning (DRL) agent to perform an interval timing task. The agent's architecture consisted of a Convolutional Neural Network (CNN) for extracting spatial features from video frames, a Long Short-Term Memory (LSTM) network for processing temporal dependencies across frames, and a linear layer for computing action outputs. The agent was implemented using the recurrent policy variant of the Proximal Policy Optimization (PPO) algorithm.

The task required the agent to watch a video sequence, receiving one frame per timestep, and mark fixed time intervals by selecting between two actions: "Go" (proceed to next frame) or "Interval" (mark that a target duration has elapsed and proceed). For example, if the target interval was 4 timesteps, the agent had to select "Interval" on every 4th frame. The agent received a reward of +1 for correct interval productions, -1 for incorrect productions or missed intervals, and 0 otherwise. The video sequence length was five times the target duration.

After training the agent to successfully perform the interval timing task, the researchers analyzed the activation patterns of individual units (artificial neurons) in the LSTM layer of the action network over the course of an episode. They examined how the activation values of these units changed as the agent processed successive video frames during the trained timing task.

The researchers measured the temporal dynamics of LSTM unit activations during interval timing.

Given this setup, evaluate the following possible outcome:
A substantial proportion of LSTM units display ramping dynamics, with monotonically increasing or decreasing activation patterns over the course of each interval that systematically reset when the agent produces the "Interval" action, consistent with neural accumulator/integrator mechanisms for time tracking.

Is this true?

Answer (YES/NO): NO